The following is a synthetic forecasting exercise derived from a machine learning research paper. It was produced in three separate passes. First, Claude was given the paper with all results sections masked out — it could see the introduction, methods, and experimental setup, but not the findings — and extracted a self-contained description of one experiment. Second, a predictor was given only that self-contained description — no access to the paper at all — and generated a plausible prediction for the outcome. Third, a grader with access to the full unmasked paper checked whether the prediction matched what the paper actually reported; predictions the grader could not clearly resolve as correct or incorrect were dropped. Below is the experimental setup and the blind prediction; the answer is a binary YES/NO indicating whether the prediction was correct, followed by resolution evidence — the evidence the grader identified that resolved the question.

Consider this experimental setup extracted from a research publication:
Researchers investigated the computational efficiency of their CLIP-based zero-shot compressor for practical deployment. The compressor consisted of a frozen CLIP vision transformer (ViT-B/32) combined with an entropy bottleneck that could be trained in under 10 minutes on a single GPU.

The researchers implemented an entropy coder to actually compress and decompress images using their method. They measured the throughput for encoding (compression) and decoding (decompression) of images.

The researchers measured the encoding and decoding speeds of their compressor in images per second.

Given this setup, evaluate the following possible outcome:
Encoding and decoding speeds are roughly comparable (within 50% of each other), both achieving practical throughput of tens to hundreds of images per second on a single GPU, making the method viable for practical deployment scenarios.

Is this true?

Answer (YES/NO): NO